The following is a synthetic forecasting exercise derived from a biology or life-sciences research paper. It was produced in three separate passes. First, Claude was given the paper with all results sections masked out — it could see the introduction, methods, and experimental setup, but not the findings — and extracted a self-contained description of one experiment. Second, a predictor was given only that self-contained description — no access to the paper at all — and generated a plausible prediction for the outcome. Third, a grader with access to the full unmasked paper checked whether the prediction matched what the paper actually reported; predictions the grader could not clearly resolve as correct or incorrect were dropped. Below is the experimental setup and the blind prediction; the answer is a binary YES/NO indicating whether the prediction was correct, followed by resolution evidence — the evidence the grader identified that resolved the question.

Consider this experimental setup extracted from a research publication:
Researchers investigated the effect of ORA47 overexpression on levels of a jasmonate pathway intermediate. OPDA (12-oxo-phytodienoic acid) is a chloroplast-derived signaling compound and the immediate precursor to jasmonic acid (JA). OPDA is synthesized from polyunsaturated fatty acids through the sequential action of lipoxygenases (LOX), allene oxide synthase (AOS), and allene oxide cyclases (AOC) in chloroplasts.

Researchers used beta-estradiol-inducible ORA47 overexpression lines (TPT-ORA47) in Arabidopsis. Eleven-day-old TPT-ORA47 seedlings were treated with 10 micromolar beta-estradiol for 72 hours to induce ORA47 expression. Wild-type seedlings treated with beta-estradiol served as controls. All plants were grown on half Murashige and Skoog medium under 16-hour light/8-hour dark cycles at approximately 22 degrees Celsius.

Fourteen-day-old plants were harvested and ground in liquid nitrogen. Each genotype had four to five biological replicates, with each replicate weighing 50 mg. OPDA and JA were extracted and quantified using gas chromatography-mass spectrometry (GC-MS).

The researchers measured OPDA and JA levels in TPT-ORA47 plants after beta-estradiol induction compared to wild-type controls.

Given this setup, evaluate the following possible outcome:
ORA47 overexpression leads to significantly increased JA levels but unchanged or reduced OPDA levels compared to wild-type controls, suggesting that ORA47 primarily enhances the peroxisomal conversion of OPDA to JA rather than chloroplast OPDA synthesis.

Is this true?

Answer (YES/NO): NO